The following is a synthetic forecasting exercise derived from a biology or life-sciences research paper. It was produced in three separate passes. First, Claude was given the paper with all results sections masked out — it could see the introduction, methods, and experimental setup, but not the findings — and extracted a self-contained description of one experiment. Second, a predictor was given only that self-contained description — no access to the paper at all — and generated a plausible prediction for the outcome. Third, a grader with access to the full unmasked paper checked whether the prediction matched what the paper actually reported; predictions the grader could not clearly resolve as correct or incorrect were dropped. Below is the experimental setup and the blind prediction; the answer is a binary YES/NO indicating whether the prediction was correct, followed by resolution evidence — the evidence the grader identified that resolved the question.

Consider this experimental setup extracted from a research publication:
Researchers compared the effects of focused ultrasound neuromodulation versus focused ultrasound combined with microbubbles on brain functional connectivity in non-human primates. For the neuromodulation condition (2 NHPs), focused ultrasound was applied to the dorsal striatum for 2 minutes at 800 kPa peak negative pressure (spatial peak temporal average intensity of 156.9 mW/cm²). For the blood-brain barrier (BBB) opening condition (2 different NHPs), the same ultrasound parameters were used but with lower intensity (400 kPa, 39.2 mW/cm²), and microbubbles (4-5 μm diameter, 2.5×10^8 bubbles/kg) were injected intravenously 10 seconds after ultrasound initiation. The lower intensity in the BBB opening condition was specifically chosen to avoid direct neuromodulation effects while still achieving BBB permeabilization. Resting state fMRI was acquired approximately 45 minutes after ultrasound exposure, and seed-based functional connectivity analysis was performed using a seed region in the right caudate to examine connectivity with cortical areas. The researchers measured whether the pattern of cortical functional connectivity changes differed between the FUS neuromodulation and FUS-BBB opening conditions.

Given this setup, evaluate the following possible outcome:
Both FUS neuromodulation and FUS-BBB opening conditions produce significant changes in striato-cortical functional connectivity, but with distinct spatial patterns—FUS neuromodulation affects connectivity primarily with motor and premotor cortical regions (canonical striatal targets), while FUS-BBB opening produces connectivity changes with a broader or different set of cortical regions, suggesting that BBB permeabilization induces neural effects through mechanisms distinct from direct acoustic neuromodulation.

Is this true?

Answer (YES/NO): NO